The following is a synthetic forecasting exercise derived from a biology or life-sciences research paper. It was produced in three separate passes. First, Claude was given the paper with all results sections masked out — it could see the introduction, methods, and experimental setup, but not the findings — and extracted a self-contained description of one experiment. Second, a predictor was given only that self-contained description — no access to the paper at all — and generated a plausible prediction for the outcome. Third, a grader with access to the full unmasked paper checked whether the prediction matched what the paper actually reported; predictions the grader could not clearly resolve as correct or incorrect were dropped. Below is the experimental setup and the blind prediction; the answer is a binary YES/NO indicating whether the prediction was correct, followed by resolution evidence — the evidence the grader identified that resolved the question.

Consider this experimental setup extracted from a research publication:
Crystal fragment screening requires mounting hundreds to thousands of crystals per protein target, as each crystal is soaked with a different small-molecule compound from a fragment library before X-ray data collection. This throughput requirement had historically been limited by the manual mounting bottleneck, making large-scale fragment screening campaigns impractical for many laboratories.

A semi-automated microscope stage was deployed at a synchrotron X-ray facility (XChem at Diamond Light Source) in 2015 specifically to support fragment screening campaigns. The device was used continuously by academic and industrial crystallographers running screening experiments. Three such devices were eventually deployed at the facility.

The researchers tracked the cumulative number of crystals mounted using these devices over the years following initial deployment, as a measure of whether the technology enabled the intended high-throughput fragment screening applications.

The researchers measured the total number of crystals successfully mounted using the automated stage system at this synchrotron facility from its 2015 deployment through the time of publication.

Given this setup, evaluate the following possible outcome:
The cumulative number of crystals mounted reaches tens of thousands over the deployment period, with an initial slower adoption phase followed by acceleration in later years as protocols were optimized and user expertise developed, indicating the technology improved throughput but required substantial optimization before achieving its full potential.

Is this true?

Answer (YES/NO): NO